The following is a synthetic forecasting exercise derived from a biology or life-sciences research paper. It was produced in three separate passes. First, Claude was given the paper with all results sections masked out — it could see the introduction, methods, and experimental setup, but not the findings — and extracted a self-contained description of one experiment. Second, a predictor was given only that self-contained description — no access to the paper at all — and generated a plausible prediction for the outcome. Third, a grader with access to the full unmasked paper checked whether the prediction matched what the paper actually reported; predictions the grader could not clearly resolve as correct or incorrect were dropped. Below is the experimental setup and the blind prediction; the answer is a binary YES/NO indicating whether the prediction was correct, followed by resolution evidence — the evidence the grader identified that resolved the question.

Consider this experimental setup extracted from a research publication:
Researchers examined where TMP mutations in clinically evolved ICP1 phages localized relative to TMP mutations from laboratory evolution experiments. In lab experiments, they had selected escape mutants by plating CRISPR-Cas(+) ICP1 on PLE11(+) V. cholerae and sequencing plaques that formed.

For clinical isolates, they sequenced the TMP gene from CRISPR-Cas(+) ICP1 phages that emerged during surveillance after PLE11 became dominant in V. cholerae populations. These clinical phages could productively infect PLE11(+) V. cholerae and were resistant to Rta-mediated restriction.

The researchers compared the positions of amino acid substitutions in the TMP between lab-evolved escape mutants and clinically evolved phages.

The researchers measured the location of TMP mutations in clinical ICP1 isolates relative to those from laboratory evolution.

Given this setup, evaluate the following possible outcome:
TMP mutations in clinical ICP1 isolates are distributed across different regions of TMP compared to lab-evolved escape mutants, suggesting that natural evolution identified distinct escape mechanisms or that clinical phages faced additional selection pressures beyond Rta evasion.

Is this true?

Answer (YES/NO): NO